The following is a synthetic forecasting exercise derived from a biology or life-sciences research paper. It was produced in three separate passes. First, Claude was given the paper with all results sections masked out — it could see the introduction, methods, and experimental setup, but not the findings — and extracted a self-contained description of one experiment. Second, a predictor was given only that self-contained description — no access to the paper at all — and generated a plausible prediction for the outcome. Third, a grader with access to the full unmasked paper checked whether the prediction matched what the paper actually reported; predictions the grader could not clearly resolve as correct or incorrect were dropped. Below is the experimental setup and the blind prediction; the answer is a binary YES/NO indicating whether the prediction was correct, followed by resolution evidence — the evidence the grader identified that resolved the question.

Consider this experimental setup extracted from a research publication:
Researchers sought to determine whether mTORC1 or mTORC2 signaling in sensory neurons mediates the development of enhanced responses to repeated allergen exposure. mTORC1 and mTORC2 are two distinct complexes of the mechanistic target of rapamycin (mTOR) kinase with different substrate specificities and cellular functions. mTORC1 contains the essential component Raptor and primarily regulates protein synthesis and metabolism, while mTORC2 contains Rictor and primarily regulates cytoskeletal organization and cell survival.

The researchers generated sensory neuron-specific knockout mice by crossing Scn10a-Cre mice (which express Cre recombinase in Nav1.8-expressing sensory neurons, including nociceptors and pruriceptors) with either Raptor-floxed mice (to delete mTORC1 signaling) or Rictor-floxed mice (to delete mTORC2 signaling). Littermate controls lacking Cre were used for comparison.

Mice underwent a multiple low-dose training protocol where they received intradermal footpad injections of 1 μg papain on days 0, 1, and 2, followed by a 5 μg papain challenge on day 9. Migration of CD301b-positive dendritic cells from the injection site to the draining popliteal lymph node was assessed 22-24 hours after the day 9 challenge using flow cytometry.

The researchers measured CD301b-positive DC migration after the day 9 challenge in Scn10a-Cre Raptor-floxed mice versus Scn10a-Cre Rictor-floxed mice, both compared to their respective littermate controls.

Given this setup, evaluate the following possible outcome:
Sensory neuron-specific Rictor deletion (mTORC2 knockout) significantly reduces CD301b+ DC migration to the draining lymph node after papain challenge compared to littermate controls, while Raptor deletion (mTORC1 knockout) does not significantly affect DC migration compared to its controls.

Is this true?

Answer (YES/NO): NO